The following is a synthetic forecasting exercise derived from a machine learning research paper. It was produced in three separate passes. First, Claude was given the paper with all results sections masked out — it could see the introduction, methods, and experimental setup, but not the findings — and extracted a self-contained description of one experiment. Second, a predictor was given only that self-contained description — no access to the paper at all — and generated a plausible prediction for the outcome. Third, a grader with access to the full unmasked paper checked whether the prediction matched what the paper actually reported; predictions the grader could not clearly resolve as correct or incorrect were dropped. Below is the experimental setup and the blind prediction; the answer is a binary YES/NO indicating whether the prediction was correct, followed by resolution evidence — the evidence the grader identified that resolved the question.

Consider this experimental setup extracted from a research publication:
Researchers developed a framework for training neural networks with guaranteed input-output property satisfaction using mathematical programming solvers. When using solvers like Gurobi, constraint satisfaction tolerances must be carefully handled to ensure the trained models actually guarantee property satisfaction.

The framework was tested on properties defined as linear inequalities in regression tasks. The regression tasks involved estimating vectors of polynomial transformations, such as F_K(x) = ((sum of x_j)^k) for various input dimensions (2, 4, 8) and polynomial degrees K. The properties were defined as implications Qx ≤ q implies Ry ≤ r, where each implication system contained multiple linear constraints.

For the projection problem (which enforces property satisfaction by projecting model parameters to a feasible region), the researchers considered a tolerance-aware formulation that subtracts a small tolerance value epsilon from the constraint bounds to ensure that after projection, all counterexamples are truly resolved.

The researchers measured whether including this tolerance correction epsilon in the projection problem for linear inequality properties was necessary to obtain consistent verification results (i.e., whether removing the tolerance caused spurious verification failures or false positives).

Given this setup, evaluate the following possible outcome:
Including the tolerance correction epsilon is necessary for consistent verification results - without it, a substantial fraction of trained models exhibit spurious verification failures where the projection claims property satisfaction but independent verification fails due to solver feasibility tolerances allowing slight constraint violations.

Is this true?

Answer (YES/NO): NO